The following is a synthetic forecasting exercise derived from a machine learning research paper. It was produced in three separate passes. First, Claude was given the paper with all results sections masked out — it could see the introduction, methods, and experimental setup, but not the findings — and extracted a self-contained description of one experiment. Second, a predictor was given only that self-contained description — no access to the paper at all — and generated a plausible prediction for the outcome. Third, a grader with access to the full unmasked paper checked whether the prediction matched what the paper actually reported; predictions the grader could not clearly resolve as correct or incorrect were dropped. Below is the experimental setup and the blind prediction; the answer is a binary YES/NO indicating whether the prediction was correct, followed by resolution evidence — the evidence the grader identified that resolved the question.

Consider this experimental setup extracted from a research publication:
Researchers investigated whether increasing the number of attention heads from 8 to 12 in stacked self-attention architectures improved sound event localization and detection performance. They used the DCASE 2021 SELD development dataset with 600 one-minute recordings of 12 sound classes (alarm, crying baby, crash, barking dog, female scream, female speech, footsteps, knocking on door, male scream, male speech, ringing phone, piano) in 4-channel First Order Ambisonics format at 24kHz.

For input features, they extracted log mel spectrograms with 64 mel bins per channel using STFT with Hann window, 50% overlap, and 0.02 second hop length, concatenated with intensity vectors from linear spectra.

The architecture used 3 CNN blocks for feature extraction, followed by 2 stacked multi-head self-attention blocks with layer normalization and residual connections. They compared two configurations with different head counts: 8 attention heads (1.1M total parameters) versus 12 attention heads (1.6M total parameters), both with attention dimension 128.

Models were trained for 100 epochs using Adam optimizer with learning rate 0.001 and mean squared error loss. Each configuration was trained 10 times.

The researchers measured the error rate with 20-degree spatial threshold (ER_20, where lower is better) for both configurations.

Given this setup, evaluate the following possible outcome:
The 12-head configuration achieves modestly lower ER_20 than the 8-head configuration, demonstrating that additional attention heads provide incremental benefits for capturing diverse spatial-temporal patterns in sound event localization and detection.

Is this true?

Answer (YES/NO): NO